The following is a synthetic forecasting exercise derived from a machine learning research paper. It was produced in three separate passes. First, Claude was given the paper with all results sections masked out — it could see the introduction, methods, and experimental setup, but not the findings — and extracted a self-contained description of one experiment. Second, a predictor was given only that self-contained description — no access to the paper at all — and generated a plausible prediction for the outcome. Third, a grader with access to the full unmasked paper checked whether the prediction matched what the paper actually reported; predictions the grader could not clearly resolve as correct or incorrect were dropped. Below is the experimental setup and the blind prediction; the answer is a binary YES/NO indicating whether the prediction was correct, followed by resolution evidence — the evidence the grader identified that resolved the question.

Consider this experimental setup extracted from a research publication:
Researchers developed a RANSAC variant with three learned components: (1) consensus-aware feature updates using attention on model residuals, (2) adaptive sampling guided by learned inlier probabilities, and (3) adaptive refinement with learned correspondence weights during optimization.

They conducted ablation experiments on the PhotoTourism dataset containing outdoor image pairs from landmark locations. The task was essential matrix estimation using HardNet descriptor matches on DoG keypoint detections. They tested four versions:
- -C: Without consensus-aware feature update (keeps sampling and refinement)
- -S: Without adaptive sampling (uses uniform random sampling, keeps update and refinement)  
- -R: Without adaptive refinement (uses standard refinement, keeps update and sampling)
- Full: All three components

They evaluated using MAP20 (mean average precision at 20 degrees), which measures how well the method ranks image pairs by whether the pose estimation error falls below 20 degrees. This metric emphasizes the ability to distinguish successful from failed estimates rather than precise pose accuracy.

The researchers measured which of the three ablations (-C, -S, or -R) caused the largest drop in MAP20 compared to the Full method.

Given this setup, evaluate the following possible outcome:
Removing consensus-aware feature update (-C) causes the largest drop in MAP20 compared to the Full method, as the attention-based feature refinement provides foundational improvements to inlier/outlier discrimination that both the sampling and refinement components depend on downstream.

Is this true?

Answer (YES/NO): NO